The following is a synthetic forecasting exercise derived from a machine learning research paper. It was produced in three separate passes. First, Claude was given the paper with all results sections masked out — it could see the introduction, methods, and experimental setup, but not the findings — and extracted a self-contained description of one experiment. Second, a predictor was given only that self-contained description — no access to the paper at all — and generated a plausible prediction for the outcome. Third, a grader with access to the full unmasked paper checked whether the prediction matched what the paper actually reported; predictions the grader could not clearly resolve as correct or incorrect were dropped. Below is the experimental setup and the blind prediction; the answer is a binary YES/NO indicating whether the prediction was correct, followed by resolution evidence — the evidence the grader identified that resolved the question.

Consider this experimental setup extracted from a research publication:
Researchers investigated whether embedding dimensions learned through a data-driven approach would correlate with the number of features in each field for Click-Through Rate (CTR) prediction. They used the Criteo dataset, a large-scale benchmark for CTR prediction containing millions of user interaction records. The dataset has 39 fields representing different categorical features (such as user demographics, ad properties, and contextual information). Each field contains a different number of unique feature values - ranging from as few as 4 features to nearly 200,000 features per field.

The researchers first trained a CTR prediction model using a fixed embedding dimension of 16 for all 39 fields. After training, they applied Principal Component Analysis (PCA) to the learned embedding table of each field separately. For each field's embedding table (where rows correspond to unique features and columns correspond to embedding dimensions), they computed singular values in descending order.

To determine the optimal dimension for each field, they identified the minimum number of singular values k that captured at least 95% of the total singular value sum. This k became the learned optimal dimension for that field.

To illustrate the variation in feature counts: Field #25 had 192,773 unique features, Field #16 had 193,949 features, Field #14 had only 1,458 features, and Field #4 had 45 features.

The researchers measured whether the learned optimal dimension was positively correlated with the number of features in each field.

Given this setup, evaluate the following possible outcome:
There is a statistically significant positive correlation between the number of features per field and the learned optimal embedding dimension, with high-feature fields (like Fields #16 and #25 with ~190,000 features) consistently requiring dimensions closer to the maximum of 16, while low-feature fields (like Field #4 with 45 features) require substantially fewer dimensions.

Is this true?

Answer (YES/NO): NO